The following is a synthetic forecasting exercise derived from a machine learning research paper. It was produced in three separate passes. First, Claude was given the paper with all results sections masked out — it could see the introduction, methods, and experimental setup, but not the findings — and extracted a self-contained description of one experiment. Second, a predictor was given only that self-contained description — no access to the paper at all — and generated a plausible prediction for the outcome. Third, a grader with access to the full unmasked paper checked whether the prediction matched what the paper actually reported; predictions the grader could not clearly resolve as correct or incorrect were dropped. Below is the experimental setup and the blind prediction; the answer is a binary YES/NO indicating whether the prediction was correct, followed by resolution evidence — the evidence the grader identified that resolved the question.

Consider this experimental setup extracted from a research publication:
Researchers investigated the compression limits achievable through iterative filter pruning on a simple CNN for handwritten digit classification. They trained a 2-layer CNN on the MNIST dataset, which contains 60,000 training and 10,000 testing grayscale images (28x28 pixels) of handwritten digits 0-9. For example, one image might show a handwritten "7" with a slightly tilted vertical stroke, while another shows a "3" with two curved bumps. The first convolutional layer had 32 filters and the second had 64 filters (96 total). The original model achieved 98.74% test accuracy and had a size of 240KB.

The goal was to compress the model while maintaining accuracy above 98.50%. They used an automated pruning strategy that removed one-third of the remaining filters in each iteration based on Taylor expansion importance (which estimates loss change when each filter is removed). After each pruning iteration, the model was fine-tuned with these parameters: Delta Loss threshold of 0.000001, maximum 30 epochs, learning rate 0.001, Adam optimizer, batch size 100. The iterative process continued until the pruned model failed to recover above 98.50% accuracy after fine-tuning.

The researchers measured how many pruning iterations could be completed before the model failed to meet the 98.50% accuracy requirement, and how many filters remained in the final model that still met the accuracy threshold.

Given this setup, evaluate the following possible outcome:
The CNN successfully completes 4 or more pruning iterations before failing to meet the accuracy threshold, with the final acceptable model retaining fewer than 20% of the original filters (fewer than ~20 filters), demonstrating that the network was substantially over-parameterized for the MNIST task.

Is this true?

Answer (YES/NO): YES